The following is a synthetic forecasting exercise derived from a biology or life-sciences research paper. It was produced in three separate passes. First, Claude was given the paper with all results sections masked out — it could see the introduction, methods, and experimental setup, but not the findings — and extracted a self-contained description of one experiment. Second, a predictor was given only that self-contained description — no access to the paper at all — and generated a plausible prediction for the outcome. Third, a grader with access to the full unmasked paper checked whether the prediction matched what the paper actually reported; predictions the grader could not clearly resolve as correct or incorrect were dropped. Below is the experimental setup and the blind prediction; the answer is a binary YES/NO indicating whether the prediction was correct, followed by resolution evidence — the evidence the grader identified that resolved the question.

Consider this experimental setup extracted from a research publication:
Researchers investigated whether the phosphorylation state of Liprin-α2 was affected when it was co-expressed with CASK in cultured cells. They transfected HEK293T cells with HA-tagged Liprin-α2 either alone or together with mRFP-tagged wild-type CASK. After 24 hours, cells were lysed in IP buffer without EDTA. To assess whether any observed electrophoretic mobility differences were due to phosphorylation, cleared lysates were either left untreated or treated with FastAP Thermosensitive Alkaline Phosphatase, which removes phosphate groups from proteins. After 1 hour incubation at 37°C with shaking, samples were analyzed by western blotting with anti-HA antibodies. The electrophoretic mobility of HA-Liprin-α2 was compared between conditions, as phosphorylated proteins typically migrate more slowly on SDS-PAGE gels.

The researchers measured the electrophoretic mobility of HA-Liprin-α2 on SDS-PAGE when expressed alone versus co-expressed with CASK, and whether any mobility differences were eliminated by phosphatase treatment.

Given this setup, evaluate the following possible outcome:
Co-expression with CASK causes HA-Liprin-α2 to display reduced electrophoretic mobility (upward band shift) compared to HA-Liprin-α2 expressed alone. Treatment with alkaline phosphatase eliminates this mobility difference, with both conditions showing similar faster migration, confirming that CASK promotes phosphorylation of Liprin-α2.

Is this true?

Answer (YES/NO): NO